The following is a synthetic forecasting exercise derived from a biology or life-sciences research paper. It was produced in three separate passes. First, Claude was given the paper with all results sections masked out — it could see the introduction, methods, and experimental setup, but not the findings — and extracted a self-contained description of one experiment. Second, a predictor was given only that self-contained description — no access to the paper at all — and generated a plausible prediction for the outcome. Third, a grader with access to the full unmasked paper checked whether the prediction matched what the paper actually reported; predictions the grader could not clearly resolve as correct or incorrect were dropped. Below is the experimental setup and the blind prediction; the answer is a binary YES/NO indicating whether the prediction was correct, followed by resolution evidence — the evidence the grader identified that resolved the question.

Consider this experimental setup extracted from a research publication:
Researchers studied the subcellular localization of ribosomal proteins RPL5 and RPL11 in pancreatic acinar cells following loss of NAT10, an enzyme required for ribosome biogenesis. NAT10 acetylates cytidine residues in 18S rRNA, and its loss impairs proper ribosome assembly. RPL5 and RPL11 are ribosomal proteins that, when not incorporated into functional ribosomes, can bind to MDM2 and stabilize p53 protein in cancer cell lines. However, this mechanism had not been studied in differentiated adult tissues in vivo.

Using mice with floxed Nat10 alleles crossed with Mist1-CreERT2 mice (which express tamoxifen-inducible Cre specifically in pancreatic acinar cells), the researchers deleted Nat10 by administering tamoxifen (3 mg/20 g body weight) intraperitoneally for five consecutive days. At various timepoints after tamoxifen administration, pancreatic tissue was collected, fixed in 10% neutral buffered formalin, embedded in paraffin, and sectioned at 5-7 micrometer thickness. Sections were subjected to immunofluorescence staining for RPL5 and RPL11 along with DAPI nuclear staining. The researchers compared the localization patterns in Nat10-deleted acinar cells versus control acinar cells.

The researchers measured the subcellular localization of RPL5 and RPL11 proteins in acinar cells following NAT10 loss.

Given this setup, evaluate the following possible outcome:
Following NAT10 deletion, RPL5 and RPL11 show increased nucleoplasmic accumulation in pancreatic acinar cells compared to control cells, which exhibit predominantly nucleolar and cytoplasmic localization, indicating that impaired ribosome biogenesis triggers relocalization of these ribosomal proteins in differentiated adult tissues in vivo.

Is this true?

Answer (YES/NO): YES